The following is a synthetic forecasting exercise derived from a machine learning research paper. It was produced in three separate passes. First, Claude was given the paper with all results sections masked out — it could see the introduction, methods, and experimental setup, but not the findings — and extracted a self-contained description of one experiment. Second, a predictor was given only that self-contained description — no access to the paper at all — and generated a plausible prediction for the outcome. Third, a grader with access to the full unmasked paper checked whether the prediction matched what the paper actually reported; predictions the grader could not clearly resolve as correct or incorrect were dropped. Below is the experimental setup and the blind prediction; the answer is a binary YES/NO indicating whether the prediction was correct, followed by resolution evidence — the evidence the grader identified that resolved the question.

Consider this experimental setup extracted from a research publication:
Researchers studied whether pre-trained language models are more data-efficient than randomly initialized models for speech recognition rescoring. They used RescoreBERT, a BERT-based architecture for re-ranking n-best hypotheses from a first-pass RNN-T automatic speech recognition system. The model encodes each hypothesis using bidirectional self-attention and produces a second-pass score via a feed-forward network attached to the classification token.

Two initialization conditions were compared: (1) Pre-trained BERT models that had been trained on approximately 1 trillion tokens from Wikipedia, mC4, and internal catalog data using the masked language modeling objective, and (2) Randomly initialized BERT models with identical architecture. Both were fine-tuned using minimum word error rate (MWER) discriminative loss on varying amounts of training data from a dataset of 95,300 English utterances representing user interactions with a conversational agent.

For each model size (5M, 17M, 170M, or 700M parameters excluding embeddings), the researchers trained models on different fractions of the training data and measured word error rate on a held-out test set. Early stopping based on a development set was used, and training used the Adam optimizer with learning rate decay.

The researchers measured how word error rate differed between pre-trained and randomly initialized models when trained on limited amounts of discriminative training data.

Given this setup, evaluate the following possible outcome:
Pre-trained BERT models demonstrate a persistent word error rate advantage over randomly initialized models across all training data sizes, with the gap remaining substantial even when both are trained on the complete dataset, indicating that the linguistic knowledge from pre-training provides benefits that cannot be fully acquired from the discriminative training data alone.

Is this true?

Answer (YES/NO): YES